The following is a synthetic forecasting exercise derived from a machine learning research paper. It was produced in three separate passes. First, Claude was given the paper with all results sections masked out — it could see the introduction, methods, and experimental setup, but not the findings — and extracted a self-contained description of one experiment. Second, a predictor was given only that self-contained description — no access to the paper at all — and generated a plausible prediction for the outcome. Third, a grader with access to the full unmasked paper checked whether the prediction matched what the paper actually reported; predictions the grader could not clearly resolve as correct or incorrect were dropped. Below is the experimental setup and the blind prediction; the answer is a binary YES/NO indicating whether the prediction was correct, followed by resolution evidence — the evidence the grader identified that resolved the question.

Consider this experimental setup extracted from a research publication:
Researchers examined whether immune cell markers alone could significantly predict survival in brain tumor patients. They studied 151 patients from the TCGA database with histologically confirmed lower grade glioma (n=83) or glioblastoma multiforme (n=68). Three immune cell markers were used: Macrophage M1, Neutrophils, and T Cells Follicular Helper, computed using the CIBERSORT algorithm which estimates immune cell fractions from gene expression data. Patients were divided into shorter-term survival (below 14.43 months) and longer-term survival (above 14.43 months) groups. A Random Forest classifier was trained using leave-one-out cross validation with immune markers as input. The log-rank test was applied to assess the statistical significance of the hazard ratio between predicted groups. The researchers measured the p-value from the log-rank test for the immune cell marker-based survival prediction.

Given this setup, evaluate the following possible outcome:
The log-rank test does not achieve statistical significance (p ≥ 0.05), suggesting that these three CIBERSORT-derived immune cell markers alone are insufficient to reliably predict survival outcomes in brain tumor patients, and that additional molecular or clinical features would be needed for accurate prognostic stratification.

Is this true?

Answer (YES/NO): NO